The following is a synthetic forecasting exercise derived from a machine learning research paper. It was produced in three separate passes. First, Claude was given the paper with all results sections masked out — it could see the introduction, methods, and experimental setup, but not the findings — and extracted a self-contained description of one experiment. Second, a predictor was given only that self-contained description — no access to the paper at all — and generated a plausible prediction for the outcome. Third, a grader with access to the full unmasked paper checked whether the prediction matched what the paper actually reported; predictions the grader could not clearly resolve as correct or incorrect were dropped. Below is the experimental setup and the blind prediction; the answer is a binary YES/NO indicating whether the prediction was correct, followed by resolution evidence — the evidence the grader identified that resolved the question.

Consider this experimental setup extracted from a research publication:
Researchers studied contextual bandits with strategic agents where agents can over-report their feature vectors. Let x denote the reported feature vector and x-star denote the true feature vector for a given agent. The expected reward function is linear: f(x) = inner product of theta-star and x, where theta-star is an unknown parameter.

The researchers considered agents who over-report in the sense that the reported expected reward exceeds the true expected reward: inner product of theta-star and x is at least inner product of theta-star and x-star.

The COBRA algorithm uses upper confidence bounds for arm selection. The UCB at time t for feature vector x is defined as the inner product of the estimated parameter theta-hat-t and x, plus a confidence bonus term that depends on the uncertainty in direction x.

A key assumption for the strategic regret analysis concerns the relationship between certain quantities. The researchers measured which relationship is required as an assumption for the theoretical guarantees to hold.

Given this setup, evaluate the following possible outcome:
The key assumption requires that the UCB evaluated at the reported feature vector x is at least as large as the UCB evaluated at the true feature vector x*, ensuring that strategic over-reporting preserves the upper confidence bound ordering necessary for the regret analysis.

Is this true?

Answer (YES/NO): NO